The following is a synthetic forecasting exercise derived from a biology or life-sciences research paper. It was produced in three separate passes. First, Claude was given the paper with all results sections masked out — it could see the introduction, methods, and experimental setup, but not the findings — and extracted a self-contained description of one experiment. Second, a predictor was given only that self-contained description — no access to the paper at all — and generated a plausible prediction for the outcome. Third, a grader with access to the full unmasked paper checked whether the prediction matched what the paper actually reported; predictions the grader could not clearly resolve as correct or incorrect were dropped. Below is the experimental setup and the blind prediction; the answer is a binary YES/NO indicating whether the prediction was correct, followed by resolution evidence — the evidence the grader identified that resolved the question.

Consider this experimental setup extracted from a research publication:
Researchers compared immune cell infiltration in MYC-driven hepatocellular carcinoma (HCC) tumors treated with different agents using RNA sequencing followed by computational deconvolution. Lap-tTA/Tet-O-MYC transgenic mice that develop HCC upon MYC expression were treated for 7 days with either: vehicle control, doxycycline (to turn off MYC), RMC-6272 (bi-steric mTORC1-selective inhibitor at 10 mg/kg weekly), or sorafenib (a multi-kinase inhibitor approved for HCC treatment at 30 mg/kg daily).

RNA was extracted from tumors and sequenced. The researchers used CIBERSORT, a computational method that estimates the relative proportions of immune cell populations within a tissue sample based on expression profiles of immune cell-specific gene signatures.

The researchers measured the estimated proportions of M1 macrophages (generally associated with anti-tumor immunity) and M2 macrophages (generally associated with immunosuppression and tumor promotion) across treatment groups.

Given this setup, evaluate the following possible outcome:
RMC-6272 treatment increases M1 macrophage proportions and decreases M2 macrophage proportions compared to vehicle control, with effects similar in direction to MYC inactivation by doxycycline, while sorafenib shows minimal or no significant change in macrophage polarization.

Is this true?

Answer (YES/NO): NO